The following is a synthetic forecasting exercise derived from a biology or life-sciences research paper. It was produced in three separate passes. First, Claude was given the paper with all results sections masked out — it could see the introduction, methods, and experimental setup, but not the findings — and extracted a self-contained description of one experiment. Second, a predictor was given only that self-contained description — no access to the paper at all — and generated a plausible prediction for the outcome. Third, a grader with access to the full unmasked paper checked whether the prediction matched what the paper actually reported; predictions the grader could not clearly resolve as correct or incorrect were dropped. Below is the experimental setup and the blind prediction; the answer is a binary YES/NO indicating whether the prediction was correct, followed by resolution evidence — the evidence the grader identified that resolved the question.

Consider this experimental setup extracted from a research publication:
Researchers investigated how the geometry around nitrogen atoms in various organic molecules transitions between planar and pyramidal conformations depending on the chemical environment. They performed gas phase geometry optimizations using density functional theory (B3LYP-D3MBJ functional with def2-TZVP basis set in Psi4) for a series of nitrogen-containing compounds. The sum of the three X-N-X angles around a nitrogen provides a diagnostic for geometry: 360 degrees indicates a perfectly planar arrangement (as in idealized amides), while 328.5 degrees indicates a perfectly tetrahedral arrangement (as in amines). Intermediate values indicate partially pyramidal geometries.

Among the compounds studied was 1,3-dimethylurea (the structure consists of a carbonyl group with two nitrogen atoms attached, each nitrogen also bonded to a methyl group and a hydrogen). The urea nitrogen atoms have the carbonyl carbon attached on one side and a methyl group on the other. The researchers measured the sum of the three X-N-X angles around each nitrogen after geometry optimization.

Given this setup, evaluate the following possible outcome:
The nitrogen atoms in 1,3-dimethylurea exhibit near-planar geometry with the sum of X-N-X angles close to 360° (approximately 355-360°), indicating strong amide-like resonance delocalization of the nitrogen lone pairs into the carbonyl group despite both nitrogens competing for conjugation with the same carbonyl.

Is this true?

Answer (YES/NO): NO